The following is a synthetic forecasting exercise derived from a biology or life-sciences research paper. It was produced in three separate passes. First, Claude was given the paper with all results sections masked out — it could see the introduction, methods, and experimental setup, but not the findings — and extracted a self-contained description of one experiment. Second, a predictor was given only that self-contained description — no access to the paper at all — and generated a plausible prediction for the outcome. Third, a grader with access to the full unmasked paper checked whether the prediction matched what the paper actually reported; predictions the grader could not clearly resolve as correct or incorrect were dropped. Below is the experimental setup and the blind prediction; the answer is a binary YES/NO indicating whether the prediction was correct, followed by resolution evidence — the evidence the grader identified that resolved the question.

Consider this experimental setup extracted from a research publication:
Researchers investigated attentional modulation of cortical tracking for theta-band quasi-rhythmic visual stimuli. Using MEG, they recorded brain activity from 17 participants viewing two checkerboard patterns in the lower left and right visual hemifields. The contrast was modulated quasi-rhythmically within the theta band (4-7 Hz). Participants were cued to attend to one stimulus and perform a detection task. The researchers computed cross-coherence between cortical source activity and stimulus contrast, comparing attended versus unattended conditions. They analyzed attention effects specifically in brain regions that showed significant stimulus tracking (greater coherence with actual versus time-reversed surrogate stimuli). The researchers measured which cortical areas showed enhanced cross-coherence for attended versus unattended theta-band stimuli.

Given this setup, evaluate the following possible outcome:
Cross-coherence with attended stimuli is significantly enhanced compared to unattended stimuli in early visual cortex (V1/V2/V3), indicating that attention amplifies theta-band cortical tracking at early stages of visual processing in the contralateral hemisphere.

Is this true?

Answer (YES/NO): YES